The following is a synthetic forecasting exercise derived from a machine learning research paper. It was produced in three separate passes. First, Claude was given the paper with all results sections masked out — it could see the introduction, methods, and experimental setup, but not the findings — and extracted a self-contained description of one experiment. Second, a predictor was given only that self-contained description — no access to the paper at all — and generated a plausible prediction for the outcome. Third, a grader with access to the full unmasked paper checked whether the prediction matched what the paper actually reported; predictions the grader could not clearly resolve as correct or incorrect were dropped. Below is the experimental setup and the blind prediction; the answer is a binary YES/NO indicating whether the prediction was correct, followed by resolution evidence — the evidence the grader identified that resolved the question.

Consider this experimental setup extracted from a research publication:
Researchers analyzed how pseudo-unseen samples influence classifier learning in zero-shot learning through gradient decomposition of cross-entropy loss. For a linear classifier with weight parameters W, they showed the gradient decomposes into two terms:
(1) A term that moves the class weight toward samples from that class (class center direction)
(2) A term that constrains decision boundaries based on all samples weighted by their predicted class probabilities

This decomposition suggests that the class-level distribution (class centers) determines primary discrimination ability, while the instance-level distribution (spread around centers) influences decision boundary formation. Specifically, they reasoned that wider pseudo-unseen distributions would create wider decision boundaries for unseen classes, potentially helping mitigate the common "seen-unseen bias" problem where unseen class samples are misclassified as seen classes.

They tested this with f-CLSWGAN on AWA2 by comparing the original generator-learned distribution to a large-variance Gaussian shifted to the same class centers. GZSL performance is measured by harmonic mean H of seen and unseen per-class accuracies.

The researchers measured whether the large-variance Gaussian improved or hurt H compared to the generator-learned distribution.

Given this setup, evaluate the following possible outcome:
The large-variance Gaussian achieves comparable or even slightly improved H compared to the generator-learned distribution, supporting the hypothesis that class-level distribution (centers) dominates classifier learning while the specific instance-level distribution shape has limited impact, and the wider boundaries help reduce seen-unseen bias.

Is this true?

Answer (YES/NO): YES